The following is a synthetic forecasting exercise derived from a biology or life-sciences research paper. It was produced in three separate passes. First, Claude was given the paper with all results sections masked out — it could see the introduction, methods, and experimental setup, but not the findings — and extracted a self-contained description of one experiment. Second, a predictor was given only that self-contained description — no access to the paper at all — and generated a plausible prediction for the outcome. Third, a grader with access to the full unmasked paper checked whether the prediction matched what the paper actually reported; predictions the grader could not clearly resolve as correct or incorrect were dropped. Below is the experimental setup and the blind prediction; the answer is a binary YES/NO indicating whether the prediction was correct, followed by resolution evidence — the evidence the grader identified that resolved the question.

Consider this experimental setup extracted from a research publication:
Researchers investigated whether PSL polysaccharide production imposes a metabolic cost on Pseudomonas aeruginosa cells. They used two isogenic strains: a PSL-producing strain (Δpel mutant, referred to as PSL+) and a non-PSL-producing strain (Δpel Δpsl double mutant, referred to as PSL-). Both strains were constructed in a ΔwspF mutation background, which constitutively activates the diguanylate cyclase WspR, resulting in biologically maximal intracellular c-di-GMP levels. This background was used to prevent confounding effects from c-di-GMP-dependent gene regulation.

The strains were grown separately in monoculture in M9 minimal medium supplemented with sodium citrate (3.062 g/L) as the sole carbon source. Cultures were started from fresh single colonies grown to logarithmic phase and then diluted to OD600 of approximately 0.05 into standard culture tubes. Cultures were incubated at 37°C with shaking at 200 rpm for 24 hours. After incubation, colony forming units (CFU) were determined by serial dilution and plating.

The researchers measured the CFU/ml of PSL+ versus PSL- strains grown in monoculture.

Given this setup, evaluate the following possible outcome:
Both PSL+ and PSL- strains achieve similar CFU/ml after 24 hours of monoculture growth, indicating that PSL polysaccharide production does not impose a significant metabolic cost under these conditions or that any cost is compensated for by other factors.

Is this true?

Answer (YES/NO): YES